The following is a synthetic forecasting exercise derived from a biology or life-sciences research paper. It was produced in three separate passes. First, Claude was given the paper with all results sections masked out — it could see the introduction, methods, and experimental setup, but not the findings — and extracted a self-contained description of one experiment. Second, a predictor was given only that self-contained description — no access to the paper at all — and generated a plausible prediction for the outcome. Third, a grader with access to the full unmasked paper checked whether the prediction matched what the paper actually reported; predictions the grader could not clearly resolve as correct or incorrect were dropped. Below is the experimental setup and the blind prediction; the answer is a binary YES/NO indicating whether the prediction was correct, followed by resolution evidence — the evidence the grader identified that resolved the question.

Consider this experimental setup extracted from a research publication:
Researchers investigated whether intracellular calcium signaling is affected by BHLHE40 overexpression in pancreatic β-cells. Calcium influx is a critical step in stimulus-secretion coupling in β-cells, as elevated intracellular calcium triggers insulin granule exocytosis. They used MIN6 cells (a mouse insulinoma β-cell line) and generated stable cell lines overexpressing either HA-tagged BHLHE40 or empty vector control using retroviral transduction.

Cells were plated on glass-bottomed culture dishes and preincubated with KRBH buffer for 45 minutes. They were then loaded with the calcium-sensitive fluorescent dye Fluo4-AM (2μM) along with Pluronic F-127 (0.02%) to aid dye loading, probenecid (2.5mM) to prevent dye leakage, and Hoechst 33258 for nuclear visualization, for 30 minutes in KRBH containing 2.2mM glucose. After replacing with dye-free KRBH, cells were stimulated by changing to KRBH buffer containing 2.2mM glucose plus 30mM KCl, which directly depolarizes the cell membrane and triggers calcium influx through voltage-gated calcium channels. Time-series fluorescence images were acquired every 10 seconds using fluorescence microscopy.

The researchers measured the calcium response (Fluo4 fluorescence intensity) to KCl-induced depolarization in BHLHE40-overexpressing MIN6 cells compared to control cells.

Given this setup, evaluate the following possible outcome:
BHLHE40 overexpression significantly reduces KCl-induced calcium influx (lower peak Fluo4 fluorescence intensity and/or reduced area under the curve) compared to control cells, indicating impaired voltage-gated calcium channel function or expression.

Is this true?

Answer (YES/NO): NO